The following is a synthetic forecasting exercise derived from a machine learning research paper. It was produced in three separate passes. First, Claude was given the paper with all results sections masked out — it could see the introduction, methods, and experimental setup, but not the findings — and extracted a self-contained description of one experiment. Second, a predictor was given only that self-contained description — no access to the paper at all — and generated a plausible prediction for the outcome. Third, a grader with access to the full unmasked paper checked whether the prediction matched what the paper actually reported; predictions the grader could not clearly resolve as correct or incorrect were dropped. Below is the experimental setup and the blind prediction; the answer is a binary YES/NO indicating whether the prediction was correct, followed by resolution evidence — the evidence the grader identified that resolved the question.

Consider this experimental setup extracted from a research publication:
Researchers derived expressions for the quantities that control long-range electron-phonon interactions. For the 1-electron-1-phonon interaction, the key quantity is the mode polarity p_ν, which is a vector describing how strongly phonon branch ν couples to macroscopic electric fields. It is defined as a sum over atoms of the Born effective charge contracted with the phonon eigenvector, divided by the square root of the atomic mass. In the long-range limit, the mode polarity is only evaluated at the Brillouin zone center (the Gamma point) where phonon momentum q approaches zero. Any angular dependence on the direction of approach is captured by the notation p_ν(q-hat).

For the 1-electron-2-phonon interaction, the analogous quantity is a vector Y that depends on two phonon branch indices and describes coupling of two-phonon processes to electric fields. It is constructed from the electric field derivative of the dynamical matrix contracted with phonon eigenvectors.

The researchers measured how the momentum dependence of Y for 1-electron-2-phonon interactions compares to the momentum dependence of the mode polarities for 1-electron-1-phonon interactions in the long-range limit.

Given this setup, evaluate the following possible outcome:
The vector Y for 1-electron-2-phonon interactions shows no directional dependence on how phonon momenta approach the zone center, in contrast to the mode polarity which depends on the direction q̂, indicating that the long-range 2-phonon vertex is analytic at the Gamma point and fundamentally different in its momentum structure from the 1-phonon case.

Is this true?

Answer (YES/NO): NO